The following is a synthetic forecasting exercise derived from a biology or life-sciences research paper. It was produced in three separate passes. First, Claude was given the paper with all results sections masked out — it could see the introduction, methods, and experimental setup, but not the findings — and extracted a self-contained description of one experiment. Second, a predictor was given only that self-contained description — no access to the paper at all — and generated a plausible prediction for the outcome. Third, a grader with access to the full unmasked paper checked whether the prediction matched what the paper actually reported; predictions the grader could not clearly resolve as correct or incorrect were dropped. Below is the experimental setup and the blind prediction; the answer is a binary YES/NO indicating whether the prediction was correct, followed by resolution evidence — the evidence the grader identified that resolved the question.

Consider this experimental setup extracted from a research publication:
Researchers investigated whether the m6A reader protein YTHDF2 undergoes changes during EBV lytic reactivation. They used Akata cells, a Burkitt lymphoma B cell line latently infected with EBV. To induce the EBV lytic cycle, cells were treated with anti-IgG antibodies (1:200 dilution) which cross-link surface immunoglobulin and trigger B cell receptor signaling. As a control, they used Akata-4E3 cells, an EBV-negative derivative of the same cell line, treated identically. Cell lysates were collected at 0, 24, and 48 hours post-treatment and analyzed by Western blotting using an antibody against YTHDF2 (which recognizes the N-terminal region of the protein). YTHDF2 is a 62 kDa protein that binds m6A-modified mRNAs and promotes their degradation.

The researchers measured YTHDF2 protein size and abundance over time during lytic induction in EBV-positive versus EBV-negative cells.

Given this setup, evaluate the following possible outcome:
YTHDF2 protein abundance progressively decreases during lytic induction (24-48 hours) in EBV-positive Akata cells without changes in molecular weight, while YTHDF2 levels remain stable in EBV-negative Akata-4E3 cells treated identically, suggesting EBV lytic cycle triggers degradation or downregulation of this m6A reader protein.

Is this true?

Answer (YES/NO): NO